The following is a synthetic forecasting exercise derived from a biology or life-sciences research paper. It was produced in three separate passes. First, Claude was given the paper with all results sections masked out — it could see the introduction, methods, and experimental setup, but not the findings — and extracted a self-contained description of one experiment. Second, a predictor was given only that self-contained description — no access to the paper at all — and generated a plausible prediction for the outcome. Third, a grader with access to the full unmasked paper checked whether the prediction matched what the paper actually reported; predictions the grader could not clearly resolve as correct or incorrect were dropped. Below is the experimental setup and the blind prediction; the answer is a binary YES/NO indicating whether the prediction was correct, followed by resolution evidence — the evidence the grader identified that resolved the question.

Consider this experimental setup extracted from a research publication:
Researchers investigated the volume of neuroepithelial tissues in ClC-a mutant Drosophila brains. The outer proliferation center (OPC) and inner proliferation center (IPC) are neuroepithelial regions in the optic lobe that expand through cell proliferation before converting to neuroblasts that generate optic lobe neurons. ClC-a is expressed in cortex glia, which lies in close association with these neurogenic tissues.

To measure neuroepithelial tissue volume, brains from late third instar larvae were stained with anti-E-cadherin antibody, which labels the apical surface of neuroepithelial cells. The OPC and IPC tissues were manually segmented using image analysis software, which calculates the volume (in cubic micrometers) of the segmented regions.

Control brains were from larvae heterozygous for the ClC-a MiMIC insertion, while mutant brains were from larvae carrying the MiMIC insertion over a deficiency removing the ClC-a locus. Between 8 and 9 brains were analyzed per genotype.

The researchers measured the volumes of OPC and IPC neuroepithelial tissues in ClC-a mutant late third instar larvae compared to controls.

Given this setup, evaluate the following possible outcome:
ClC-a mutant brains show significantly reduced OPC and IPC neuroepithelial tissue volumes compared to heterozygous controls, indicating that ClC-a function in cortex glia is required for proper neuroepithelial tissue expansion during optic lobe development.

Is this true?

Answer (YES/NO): YES